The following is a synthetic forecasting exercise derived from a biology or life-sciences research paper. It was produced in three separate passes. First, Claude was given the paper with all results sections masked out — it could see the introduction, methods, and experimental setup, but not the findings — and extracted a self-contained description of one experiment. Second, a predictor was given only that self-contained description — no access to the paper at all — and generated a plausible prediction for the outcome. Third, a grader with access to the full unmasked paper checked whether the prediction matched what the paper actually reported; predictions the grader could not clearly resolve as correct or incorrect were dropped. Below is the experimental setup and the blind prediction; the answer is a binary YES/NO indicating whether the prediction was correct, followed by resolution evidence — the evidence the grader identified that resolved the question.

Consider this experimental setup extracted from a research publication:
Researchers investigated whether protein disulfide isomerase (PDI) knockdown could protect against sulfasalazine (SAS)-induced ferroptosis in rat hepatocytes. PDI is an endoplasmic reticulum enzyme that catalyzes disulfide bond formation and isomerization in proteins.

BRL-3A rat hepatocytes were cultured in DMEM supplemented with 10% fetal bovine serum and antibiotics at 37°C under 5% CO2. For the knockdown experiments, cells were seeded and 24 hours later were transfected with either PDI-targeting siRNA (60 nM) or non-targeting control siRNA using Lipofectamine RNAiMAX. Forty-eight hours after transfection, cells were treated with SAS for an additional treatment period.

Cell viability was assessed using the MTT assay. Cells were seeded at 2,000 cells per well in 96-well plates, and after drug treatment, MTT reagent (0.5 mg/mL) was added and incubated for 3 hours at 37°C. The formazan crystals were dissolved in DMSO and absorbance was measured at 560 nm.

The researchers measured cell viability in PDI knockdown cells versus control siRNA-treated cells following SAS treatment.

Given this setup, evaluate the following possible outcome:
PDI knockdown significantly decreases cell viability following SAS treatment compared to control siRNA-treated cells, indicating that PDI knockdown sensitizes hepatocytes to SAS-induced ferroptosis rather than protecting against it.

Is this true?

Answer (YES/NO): NO